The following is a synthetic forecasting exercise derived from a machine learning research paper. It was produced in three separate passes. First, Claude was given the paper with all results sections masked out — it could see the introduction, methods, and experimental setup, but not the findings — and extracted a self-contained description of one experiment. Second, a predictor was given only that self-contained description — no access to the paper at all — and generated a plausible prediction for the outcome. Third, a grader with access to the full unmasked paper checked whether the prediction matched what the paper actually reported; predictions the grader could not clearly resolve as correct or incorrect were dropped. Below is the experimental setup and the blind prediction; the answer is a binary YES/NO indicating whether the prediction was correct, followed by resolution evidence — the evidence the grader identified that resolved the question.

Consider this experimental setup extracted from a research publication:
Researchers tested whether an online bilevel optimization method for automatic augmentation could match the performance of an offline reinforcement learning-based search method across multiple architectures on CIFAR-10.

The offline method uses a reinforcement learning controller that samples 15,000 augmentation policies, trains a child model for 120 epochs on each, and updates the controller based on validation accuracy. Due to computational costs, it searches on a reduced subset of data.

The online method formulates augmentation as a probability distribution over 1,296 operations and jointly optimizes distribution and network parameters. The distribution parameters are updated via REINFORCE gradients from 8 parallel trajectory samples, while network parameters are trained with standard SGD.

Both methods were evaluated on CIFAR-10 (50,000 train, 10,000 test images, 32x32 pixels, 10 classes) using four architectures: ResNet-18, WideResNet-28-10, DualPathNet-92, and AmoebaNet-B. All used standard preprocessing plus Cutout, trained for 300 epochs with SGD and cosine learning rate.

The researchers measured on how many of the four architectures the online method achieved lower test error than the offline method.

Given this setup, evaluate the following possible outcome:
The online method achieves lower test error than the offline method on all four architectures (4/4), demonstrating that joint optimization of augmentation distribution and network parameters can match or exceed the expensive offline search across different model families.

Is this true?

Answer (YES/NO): NO